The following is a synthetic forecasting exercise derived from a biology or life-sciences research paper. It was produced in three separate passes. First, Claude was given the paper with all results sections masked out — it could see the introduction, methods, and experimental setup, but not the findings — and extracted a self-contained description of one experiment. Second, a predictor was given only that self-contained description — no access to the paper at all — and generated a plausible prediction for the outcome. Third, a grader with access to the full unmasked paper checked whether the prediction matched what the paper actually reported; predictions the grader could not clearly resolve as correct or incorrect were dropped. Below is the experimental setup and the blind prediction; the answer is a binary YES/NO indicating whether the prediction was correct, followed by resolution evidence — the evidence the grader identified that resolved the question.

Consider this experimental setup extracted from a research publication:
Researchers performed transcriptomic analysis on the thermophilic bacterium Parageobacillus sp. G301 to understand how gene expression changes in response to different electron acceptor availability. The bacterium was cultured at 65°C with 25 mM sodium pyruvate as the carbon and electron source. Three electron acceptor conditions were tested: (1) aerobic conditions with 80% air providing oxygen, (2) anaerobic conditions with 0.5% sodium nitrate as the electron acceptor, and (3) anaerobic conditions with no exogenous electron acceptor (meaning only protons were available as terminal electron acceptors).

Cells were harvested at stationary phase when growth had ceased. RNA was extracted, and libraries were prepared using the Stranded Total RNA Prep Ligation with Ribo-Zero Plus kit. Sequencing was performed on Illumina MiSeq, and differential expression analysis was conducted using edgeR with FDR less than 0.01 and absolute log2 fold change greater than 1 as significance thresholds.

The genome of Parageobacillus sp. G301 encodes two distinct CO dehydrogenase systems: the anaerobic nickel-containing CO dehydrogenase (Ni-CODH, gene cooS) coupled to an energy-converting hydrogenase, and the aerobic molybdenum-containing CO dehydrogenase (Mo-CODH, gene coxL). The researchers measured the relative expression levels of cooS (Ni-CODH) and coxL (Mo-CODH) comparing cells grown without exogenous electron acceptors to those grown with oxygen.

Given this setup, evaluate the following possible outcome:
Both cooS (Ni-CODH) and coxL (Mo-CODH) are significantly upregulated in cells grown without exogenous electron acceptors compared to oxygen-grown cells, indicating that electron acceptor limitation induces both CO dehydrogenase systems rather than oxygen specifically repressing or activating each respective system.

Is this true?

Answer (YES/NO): NO